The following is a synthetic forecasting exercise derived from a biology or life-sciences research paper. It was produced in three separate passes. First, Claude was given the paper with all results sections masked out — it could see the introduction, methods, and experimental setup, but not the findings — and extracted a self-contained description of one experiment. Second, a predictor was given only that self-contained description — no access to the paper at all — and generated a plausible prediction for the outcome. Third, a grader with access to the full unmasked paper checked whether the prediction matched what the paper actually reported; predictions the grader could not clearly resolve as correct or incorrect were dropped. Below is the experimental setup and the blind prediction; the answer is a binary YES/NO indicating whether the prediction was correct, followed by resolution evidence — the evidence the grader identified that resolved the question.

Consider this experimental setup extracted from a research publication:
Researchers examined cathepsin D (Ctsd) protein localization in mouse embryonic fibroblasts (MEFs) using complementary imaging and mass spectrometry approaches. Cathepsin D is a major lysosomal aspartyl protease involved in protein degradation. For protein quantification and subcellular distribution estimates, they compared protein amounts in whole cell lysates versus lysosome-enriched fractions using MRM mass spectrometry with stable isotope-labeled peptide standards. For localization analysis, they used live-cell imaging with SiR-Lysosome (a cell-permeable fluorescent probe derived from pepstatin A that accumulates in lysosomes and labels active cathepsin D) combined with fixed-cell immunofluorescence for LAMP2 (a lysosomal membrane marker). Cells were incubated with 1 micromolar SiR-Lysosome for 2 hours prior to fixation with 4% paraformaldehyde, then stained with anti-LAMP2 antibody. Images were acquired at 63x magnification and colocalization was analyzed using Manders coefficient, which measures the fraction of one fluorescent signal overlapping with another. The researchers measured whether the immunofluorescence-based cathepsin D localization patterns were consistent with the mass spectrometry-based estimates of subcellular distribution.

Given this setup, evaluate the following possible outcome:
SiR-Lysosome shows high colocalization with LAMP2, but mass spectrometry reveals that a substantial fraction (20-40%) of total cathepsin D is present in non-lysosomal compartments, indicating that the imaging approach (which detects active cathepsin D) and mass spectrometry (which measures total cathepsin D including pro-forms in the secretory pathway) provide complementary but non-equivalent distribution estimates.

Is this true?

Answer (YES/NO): NO